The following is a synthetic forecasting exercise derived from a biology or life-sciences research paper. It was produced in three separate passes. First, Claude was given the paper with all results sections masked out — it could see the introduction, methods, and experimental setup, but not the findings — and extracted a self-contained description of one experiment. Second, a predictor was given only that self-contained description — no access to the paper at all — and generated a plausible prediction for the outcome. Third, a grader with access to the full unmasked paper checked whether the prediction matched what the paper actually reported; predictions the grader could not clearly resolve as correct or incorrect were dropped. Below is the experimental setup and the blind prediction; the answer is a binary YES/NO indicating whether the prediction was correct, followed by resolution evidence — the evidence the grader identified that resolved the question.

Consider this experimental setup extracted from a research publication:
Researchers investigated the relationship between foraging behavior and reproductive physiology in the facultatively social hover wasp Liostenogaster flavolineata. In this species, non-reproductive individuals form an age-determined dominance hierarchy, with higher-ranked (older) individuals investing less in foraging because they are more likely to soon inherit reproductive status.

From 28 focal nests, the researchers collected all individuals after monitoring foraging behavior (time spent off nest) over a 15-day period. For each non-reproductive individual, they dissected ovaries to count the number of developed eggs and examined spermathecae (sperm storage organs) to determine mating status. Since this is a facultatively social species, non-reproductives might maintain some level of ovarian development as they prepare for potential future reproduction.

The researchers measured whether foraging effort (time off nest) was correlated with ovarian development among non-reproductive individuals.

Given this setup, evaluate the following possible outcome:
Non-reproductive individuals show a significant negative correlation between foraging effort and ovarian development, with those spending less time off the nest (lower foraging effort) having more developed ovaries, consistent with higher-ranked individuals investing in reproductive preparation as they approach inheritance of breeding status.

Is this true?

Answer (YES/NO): NO